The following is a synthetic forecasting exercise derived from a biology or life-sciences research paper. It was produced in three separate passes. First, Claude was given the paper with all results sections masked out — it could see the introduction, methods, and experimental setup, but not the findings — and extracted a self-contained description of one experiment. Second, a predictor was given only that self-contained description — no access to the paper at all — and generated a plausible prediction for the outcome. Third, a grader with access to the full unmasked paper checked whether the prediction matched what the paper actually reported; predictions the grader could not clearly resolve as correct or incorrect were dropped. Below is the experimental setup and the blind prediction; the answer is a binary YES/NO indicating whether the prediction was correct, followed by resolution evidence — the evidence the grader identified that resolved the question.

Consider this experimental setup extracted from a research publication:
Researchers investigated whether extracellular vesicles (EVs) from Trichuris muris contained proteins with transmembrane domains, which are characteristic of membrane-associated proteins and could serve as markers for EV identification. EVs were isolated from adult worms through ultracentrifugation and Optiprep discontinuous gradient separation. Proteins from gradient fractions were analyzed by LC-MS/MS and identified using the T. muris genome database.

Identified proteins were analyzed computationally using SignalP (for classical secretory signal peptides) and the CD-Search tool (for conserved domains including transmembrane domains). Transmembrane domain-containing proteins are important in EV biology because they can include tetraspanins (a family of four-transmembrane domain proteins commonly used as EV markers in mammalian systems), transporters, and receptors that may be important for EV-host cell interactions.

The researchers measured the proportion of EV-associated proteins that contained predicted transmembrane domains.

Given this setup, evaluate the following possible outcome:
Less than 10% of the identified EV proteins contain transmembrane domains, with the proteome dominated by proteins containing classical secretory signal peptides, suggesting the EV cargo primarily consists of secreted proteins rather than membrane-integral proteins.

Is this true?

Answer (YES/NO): NO